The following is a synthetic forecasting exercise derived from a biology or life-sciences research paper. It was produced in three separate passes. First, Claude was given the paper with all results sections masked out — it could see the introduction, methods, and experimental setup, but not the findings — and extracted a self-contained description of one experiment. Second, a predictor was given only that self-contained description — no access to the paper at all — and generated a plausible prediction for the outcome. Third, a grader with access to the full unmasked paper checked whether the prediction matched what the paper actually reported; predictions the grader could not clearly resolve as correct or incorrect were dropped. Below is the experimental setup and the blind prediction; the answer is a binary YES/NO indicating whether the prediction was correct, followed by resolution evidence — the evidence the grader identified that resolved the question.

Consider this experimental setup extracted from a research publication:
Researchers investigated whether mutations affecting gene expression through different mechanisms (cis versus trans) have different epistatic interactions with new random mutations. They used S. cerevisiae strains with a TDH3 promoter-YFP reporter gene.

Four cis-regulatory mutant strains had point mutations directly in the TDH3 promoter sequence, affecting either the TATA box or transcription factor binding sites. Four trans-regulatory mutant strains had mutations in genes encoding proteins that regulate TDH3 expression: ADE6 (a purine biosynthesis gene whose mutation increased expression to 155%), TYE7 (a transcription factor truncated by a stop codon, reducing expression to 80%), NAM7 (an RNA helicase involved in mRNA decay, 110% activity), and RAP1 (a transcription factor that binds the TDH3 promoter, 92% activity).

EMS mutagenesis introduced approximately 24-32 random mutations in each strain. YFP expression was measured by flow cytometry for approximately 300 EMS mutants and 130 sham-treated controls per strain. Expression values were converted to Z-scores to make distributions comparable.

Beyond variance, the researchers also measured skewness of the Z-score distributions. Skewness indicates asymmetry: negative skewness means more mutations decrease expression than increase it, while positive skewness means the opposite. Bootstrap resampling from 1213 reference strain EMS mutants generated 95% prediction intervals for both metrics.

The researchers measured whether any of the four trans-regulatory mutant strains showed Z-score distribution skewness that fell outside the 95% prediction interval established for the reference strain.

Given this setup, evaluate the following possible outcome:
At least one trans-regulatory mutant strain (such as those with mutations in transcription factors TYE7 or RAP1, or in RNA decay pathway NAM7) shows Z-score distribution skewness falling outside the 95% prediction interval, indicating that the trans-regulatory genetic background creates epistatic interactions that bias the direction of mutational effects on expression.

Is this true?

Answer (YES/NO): YES